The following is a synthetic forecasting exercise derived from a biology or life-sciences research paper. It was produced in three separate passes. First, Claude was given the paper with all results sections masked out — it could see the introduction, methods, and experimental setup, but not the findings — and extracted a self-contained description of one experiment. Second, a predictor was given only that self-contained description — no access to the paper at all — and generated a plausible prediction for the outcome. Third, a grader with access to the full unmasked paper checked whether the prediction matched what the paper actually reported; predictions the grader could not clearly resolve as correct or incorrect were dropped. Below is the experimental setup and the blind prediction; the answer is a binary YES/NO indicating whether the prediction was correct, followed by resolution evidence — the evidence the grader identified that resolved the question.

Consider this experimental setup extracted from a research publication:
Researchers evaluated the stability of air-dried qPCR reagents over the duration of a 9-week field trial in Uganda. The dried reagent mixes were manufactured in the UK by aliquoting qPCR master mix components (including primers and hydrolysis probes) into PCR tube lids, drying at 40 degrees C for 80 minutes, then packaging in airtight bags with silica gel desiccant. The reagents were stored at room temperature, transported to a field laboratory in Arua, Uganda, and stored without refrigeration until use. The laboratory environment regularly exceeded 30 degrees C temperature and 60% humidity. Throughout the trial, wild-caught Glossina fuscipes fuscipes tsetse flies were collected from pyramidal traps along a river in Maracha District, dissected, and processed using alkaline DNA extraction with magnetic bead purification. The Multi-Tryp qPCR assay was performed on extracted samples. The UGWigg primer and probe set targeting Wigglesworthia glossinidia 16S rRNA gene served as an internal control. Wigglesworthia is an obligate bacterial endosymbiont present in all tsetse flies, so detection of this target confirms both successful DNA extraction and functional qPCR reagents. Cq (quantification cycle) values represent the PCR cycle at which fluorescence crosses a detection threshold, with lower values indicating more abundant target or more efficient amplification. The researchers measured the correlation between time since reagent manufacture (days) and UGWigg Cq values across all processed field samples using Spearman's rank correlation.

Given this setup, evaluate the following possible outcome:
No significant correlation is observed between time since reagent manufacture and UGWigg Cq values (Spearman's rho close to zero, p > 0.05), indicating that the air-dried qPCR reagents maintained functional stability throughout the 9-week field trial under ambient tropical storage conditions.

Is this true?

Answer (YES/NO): YES